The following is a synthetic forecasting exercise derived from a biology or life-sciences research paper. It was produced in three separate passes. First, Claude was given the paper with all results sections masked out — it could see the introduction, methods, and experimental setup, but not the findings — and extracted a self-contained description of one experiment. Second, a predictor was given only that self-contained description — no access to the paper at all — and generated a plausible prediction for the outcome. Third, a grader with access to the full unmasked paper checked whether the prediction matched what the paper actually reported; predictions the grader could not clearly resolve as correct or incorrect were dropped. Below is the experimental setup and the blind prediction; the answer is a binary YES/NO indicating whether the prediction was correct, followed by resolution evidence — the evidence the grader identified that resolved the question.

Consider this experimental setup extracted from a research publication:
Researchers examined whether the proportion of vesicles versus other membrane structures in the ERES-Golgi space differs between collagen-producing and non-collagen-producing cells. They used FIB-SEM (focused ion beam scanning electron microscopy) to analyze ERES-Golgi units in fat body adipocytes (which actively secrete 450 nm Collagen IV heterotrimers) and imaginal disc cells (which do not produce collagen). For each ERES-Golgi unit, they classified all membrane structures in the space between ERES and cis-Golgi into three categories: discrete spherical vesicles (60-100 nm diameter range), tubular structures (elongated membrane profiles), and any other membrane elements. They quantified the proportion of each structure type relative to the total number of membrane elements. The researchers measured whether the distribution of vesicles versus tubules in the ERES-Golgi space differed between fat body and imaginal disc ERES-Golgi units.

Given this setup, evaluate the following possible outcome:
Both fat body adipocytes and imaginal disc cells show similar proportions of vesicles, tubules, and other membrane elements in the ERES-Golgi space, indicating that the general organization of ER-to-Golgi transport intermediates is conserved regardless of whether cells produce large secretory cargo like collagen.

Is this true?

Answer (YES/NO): YES